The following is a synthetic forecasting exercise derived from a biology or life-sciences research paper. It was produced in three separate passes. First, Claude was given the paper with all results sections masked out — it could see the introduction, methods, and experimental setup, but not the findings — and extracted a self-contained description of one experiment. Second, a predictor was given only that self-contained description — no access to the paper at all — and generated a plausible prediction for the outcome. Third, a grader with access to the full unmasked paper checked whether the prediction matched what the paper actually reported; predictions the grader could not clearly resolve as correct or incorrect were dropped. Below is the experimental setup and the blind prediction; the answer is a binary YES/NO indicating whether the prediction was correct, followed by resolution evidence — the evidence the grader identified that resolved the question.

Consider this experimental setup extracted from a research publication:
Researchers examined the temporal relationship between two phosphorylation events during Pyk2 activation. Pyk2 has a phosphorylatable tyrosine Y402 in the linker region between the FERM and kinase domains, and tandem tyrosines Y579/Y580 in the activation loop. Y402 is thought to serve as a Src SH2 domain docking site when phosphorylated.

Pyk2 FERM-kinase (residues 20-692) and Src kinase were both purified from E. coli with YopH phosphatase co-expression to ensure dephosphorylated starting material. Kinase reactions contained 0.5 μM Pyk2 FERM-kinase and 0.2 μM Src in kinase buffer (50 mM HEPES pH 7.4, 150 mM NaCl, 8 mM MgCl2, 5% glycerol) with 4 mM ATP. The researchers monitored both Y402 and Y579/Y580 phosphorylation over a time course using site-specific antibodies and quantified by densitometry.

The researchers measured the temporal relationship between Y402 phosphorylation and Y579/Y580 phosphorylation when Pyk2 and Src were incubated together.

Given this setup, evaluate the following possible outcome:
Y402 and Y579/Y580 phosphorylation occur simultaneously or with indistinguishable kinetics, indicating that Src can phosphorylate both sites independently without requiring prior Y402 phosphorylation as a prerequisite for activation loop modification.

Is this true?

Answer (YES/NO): NO